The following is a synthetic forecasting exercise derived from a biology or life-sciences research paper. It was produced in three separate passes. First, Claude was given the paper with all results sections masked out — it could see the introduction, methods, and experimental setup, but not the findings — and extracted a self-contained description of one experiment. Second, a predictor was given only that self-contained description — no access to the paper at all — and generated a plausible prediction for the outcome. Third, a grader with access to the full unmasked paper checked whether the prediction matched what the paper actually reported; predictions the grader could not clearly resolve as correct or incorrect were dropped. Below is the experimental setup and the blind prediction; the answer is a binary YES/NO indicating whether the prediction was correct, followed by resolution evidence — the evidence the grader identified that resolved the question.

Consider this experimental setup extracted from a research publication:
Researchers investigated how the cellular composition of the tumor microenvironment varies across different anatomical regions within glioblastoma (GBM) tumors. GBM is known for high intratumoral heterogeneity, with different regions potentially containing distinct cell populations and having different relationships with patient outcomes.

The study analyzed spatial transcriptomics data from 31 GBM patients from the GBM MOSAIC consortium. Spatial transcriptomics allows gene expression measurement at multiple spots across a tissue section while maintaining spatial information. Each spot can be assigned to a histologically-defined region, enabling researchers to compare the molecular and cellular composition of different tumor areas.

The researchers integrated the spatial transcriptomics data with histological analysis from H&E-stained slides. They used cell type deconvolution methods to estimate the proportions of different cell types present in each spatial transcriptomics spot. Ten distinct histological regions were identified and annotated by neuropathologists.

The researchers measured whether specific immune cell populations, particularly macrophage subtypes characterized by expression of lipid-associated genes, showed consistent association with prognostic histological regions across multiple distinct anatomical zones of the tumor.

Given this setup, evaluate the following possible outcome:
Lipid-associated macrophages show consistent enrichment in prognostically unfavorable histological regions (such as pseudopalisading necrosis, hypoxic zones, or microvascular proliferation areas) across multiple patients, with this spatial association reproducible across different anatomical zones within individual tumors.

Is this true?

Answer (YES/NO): YES